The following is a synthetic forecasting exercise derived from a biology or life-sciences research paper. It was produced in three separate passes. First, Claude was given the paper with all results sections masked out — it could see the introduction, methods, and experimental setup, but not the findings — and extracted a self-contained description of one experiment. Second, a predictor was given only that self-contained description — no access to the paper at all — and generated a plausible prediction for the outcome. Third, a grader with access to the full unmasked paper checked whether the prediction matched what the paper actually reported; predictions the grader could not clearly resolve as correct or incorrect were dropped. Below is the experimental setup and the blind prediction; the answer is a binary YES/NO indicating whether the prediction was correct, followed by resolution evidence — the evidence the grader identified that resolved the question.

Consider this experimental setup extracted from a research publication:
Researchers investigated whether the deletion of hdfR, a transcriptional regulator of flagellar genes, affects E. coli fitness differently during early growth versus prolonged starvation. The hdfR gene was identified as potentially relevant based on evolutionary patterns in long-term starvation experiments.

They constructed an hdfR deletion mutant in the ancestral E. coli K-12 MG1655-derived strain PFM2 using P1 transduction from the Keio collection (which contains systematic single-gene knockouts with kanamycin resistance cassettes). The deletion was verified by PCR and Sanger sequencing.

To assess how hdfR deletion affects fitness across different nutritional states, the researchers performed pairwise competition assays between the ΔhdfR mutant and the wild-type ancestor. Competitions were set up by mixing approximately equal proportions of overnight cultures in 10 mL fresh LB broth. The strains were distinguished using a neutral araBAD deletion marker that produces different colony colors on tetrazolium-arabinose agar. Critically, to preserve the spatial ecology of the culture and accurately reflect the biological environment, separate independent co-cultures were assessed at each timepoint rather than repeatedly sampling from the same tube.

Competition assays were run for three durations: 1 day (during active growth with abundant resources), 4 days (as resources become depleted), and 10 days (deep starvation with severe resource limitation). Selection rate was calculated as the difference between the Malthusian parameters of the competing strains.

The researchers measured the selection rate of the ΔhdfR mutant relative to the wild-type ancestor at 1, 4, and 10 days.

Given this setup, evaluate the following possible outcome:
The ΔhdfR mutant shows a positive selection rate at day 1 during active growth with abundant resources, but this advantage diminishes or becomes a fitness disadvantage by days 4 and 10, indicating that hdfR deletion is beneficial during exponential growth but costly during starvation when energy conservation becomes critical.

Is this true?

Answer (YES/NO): NO